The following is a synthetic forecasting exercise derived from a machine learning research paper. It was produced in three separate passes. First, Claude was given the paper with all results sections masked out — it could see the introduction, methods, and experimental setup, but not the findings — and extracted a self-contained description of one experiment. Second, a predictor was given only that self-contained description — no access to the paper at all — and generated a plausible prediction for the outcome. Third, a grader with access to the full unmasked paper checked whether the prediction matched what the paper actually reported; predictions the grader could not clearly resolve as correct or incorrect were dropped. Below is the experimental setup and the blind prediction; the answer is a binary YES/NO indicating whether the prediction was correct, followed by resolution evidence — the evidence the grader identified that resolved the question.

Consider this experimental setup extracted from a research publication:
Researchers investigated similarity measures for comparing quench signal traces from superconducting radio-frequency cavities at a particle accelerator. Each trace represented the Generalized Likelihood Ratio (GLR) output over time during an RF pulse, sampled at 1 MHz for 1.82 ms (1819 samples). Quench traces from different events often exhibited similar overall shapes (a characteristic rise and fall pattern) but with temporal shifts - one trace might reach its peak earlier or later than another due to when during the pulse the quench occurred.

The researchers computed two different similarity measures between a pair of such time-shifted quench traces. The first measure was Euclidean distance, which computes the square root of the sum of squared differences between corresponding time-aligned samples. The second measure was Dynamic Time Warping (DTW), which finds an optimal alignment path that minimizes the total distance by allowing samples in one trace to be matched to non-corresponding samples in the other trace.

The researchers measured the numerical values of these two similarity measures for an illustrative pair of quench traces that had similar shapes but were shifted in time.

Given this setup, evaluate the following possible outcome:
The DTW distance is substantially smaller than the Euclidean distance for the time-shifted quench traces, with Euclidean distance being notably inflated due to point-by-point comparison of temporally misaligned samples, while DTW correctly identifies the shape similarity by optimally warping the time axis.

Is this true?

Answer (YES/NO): YES